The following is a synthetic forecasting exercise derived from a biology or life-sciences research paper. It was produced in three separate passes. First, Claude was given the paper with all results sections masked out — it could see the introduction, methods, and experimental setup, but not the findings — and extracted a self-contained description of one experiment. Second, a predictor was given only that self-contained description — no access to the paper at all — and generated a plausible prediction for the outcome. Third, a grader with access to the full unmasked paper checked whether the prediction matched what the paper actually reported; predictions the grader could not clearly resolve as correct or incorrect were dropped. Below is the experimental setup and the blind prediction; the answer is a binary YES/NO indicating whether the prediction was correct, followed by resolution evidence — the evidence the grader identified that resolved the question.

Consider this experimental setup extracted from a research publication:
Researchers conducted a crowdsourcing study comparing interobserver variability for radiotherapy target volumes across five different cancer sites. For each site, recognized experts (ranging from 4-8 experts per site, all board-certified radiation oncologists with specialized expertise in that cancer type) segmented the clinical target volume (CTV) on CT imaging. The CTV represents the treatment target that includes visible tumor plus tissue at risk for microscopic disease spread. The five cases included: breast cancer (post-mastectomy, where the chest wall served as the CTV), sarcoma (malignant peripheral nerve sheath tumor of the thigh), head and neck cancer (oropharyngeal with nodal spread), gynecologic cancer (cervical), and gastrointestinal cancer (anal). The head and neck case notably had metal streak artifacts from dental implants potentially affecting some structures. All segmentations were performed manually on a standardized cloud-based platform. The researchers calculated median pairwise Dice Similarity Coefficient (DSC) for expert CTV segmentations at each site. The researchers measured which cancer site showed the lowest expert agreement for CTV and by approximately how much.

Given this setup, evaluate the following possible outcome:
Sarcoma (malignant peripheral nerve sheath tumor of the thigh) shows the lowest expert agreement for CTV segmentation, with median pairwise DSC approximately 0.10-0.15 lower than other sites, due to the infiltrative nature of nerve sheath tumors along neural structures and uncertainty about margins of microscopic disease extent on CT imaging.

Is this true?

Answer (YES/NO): NO